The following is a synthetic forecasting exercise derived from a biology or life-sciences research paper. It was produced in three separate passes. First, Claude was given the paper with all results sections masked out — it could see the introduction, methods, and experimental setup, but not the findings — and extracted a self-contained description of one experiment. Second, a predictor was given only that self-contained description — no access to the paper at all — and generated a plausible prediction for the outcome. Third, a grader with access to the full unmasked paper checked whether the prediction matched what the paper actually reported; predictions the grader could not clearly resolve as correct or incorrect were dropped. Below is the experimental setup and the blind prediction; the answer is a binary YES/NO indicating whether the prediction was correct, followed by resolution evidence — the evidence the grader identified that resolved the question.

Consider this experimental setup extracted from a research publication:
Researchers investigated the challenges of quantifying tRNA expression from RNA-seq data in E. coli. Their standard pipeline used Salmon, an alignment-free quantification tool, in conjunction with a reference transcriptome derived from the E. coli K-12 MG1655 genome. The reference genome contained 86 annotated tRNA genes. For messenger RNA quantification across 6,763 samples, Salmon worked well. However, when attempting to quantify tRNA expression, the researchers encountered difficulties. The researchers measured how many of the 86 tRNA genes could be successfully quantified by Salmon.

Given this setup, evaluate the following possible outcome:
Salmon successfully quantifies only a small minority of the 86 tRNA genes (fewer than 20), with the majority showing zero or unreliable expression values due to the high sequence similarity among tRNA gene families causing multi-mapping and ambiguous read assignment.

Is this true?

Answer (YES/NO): NO